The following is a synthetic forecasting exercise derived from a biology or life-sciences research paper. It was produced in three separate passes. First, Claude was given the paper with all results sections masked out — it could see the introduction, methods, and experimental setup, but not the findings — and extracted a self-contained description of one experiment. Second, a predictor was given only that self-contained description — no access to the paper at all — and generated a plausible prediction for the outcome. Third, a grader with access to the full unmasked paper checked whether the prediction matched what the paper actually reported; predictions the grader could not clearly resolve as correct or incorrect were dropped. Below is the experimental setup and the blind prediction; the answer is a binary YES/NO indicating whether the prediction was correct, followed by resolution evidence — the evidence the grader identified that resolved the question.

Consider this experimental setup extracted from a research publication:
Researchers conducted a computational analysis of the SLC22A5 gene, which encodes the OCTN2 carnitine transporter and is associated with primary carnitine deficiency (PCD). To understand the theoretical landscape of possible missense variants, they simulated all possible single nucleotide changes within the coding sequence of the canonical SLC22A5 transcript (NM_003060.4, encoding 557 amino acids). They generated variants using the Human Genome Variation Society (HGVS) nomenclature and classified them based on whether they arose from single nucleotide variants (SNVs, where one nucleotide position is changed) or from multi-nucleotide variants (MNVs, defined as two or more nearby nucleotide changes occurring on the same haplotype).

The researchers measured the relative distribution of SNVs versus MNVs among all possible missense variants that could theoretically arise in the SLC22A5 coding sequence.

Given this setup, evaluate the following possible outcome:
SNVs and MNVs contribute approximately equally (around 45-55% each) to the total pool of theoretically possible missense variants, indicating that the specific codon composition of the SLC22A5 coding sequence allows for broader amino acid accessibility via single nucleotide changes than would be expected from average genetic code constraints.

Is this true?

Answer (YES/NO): NO